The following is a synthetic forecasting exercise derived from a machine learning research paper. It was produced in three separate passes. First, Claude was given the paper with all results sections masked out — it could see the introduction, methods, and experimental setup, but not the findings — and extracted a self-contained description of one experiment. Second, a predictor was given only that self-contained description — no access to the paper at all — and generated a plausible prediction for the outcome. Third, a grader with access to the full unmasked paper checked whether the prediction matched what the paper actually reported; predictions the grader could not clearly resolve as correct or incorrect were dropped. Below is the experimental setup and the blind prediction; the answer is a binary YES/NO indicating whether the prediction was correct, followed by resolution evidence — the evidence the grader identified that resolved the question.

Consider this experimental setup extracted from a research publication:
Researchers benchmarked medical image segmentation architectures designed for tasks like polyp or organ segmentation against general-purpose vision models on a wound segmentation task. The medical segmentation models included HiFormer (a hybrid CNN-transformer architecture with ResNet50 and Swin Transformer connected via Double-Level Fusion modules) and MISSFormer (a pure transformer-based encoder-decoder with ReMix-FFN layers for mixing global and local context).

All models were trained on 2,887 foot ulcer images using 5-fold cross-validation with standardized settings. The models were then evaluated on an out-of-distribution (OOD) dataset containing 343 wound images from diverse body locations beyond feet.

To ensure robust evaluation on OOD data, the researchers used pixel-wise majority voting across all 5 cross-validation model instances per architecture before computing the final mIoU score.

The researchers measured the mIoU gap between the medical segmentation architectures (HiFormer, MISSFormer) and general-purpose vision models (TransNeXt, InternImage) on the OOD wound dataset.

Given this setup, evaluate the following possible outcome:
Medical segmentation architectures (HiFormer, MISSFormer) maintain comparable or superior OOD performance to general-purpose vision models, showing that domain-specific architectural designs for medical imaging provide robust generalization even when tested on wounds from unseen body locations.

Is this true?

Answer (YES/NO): NO